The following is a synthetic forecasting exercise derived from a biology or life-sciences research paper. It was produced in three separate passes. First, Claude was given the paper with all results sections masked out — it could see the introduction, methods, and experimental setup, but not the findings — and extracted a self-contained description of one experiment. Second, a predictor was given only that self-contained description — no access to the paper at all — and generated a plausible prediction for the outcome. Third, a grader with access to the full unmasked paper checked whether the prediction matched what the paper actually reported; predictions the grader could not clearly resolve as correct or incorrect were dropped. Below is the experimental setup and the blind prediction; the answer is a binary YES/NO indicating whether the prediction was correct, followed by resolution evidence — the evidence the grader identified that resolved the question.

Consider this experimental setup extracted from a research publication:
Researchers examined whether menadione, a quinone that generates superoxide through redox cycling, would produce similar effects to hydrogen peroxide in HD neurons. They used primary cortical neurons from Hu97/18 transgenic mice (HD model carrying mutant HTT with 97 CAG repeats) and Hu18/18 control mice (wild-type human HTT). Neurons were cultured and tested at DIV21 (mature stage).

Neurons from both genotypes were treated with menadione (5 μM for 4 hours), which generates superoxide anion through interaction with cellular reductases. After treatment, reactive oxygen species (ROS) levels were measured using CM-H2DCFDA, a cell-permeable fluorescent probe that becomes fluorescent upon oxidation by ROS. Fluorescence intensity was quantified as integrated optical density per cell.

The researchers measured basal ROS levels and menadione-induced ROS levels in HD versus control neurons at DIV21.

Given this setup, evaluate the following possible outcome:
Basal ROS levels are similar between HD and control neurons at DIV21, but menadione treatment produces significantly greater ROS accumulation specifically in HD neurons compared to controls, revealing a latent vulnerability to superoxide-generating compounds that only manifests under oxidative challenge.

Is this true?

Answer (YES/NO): NO